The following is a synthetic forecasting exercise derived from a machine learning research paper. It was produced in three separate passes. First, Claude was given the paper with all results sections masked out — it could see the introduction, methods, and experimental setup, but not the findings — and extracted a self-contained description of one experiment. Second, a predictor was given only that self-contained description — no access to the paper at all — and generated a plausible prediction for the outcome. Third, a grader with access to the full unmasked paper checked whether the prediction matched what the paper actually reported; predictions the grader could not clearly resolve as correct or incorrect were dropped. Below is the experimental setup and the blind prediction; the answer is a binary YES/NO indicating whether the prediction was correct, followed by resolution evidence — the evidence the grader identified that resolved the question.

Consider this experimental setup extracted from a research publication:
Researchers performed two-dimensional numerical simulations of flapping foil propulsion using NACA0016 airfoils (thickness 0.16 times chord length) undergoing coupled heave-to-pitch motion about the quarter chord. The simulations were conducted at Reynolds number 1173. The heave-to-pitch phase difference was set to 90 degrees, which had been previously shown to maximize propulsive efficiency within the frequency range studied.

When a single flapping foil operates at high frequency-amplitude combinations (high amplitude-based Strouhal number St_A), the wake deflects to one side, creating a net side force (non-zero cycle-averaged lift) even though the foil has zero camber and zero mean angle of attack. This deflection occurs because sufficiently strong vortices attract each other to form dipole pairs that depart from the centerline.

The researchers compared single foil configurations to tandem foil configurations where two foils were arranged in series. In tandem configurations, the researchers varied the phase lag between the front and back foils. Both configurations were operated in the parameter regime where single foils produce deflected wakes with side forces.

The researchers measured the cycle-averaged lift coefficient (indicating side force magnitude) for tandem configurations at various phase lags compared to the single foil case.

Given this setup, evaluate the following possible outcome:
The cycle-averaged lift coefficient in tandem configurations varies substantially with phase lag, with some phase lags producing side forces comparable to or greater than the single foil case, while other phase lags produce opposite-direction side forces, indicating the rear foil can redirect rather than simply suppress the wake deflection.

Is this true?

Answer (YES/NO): NO